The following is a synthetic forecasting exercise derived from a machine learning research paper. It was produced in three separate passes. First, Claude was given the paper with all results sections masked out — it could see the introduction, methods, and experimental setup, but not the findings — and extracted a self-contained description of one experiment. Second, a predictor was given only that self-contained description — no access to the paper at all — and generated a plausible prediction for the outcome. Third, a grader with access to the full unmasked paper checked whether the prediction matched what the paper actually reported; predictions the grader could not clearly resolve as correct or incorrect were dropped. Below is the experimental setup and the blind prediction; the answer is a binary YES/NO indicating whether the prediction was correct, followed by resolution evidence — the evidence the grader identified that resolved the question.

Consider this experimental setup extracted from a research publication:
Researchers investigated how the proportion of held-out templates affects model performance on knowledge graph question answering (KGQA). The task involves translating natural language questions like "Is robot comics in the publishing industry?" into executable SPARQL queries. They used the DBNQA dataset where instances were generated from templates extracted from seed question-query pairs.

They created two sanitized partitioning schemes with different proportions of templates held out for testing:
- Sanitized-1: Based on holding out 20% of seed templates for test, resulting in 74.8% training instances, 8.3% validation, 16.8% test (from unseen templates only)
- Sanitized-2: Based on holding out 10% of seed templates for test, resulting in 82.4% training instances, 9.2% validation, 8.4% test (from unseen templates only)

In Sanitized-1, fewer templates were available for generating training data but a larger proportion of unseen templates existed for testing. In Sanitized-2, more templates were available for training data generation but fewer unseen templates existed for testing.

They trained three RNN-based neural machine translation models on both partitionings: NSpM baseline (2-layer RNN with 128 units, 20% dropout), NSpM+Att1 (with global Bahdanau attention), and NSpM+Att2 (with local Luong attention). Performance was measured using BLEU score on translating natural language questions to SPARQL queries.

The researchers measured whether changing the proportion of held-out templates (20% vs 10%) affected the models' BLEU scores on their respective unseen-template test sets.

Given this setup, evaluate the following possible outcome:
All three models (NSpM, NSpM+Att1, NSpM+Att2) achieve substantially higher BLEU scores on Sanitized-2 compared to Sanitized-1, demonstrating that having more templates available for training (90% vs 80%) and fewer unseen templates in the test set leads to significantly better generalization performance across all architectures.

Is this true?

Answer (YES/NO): NO